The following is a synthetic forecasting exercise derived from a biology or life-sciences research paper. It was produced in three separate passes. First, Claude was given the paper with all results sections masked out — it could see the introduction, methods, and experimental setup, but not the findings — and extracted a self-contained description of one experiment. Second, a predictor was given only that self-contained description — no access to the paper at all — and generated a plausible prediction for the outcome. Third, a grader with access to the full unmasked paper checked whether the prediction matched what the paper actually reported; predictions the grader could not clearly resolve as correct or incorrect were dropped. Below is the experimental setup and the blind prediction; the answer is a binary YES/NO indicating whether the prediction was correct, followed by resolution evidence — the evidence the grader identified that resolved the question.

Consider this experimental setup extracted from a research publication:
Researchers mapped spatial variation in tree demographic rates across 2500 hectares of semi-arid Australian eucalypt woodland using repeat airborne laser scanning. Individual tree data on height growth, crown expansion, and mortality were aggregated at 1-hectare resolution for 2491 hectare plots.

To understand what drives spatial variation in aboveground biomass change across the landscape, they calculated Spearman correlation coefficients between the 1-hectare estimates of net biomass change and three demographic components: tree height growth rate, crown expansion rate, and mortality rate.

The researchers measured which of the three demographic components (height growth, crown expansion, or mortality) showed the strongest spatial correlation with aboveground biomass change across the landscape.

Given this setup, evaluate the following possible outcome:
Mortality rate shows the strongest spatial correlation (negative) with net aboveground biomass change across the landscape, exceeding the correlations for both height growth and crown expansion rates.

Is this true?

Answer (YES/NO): YES